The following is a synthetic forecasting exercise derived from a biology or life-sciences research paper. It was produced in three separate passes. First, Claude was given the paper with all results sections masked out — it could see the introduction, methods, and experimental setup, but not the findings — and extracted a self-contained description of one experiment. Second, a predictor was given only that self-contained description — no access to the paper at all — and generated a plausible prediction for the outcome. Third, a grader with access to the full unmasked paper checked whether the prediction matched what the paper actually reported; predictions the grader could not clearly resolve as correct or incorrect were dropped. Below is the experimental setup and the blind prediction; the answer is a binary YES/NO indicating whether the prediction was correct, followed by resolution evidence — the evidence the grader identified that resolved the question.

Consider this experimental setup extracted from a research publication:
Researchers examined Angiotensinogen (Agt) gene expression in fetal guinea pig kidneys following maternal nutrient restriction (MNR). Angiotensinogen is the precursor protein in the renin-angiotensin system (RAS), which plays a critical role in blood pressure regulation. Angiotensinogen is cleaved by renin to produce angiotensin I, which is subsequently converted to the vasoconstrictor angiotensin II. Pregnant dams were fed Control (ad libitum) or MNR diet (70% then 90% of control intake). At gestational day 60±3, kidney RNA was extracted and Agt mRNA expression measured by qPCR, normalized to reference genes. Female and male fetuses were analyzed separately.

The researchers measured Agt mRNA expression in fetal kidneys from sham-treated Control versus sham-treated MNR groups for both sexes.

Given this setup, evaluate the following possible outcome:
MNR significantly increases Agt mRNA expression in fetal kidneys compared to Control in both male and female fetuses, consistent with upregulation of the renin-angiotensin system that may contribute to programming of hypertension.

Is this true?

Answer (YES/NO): NO